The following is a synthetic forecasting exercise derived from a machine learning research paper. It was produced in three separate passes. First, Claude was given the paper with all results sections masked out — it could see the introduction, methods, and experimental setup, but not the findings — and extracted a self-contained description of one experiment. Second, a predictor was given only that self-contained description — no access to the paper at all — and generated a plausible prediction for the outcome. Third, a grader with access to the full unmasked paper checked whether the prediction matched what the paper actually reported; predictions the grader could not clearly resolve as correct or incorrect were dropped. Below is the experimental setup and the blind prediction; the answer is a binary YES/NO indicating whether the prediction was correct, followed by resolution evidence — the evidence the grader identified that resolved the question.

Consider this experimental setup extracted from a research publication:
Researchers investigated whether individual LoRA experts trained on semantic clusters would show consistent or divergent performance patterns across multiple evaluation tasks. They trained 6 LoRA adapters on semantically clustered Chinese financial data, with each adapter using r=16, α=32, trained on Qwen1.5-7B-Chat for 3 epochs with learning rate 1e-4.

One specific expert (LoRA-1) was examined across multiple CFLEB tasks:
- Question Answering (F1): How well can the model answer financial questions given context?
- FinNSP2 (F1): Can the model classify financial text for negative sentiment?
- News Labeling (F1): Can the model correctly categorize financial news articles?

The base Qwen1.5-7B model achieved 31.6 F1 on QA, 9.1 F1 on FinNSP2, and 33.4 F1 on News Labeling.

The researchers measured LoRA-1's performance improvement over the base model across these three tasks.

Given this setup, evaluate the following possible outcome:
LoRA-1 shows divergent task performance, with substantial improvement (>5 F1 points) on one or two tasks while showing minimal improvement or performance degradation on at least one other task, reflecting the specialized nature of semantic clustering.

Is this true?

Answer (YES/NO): NO